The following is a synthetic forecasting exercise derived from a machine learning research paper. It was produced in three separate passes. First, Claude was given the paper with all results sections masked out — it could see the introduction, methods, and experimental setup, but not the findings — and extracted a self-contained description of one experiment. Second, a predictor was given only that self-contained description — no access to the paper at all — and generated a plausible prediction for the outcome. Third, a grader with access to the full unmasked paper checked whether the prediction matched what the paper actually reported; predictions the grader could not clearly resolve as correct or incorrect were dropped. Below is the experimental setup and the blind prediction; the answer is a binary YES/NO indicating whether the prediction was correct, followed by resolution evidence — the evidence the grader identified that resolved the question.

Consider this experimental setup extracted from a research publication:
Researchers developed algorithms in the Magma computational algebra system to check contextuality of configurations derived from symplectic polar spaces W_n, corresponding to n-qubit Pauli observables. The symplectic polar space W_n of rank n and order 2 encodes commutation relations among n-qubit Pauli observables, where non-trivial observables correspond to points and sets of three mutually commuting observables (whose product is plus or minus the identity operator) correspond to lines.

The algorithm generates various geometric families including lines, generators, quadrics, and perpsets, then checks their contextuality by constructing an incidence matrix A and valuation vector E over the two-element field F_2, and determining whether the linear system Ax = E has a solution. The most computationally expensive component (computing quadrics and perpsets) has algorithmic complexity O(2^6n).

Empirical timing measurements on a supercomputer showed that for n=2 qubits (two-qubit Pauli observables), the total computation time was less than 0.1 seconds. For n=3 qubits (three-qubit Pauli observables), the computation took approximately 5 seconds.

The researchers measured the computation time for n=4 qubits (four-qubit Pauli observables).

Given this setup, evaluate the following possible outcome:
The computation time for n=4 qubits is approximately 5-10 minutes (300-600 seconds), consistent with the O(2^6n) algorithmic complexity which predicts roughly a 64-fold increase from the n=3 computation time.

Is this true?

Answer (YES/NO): YES